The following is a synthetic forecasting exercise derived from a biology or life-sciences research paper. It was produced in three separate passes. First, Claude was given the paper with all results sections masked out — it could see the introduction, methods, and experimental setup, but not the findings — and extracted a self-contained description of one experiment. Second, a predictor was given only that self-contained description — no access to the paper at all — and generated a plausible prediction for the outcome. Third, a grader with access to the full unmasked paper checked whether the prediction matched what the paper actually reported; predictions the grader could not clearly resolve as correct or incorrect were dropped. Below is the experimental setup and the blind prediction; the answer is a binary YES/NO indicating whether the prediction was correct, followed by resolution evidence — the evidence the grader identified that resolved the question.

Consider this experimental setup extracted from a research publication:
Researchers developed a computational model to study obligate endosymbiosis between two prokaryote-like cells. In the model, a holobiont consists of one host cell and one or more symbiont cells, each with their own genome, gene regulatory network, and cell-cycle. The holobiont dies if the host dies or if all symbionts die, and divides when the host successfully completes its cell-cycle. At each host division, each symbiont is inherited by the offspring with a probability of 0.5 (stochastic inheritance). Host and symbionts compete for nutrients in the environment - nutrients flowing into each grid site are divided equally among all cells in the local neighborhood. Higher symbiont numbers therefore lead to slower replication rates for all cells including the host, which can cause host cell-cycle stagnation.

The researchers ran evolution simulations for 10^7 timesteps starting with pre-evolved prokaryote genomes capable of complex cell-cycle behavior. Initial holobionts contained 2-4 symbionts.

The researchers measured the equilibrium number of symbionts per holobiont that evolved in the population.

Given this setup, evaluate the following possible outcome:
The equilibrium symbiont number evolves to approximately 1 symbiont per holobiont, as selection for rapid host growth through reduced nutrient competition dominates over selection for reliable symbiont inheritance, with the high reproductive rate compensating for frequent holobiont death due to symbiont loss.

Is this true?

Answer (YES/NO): NO